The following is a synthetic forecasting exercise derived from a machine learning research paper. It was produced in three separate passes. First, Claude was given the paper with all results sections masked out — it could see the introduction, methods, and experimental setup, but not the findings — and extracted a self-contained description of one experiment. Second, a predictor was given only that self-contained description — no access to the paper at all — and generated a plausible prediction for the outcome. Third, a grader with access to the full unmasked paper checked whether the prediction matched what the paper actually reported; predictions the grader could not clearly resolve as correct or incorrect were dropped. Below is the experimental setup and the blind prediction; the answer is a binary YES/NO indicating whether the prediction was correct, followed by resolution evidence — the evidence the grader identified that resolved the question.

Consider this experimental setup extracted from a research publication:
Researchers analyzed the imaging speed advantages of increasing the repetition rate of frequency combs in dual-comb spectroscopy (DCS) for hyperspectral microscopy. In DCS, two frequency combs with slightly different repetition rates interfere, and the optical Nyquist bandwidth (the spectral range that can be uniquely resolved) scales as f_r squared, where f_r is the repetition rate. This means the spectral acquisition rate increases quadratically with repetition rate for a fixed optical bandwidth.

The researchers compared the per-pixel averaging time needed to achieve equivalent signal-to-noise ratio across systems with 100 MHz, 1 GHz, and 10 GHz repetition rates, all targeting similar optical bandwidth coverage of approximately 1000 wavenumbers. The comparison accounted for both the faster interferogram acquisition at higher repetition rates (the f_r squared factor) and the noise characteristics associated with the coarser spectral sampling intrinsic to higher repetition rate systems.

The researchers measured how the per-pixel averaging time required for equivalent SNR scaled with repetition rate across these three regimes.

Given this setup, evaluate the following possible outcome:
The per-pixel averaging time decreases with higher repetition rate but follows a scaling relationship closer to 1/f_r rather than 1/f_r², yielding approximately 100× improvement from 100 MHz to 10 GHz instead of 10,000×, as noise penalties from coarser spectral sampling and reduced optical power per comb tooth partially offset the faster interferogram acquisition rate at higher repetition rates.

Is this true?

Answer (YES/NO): NO